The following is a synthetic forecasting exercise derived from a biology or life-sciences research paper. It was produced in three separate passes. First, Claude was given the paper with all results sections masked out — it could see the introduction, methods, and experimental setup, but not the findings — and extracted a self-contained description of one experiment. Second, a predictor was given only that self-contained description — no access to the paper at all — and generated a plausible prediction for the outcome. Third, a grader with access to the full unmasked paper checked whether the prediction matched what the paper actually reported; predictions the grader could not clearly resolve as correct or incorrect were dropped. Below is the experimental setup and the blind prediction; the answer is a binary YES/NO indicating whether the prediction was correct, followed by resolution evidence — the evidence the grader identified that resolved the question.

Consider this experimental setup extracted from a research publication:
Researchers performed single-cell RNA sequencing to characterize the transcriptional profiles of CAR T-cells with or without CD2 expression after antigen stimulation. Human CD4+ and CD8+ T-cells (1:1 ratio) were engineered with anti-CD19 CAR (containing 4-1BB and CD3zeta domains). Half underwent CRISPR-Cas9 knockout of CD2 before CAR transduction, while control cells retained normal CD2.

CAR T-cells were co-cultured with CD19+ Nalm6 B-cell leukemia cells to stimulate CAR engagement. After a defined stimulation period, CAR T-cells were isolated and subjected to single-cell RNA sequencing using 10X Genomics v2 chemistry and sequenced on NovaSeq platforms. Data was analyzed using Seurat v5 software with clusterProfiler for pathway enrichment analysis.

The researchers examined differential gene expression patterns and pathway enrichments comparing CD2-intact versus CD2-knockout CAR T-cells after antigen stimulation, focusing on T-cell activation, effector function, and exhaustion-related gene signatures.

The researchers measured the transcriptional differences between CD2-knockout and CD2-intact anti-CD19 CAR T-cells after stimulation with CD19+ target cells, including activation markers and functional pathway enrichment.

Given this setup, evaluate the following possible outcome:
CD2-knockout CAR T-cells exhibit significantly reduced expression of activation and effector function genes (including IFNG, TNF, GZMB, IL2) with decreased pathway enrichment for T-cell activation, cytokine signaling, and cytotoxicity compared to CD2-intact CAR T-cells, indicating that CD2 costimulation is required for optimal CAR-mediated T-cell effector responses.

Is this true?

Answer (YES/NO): NO